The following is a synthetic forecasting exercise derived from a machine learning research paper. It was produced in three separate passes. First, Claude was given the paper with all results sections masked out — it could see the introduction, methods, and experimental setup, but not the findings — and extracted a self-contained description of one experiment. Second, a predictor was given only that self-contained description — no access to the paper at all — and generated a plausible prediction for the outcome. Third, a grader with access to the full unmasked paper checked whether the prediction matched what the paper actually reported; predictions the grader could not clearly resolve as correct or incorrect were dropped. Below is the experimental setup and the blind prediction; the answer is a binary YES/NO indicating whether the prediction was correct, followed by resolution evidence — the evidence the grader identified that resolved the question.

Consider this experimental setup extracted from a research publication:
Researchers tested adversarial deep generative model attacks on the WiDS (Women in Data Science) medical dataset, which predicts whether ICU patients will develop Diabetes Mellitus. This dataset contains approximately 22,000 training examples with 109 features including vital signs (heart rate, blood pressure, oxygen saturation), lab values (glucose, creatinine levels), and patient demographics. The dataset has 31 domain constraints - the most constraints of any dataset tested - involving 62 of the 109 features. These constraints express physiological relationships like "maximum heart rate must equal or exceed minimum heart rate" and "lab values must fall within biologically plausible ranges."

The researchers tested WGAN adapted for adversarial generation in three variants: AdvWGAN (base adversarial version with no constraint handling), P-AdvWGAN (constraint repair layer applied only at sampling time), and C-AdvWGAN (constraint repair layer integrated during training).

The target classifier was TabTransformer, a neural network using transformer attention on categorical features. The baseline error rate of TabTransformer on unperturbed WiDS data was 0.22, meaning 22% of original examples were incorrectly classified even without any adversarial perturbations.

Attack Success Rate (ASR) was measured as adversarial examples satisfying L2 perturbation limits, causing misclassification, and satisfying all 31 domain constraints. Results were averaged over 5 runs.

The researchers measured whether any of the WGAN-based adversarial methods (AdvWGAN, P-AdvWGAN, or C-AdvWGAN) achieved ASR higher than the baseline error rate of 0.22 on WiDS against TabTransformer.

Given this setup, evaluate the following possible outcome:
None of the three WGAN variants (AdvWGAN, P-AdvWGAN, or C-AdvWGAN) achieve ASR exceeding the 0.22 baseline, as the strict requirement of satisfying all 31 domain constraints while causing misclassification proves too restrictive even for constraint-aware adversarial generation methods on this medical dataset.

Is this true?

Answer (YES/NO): YES